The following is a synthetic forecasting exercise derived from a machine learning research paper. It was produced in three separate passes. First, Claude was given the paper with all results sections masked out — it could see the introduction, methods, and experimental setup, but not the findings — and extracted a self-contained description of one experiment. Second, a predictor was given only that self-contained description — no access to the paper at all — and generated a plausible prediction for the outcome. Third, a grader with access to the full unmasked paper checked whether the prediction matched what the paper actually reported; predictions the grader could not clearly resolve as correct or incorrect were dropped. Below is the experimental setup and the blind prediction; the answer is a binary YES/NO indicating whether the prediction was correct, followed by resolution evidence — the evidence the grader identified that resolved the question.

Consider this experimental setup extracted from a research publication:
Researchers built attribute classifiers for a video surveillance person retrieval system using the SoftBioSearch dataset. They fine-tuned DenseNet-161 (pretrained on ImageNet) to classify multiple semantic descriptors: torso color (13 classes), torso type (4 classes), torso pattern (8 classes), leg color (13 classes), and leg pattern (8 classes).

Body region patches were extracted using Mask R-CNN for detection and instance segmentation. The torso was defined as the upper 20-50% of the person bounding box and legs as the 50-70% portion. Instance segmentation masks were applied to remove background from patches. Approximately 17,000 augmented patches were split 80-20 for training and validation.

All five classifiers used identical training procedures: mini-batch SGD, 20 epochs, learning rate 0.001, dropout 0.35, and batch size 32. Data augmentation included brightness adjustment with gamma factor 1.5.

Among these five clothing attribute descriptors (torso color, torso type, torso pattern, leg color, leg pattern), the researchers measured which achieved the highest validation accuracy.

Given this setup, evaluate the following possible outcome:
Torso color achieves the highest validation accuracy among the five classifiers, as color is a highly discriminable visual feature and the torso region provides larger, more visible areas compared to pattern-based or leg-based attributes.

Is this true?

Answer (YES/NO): YES